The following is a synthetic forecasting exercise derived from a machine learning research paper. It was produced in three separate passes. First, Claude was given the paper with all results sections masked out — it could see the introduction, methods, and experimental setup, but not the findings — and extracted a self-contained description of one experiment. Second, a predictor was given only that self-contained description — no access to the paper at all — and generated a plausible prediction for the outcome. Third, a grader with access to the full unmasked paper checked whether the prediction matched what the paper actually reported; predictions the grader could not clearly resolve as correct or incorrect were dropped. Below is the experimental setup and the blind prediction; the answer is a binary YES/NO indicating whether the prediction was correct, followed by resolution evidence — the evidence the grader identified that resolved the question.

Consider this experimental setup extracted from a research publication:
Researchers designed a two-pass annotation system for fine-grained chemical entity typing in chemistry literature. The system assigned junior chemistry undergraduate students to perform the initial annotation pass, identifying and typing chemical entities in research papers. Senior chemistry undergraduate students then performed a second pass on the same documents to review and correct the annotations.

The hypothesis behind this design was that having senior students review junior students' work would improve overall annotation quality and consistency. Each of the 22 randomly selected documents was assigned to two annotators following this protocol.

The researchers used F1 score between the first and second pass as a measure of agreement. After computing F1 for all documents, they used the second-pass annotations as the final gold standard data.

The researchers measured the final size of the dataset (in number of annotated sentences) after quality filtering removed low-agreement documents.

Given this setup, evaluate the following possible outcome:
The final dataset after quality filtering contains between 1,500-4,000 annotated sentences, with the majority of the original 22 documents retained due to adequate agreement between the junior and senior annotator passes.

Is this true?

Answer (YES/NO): NO